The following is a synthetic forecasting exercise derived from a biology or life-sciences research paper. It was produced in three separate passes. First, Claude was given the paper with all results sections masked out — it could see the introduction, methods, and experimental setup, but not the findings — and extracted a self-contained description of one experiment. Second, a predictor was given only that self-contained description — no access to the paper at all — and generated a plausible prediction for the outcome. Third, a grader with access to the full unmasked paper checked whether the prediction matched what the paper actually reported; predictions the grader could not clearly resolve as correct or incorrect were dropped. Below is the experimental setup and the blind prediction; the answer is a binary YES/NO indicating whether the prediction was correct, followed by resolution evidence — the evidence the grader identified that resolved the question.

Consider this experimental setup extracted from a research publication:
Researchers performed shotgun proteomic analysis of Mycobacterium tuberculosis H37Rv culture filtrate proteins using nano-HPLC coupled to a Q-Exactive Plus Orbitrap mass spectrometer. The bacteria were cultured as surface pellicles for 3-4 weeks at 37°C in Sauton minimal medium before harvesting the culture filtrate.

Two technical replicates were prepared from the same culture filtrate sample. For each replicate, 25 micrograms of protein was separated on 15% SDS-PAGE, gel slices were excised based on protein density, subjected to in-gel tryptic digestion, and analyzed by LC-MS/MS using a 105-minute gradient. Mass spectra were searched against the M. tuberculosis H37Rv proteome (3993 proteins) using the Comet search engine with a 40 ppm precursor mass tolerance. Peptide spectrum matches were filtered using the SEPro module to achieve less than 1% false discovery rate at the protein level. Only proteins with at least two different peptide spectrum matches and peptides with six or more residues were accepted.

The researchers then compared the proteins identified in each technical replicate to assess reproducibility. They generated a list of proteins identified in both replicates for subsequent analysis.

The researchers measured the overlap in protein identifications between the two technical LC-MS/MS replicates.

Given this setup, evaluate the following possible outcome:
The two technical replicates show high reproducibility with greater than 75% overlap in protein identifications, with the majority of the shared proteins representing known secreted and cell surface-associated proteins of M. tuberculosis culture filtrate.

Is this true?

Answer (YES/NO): NO